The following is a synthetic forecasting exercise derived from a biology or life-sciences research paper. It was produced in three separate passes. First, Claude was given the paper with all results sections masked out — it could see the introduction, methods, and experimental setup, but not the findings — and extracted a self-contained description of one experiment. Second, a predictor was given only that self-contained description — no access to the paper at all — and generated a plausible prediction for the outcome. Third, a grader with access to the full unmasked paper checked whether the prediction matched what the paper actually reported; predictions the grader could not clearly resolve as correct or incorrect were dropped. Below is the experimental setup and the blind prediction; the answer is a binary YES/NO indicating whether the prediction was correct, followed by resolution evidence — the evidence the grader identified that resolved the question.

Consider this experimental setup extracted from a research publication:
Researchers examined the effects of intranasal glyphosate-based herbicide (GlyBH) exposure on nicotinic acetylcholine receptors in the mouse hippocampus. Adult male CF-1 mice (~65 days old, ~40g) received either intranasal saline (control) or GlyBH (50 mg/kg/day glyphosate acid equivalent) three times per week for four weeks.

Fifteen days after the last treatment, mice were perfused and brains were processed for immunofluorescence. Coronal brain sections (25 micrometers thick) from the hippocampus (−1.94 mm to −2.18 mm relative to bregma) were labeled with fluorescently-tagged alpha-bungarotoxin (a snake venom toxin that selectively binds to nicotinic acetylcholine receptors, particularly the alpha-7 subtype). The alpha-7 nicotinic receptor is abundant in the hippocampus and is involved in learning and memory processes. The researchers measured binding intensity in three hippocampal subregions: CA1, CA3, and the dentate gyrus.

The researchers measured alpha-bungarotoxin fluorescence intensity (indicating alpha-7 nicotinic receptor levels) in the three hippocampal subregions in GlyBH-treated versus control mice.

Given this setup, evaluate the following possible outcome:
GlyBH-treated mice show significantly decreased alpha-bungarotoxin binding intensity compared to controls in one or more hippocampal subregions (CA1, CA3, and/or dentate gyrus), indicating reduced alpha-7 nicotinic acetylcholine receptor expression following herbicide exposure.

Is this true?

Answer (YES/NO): YES